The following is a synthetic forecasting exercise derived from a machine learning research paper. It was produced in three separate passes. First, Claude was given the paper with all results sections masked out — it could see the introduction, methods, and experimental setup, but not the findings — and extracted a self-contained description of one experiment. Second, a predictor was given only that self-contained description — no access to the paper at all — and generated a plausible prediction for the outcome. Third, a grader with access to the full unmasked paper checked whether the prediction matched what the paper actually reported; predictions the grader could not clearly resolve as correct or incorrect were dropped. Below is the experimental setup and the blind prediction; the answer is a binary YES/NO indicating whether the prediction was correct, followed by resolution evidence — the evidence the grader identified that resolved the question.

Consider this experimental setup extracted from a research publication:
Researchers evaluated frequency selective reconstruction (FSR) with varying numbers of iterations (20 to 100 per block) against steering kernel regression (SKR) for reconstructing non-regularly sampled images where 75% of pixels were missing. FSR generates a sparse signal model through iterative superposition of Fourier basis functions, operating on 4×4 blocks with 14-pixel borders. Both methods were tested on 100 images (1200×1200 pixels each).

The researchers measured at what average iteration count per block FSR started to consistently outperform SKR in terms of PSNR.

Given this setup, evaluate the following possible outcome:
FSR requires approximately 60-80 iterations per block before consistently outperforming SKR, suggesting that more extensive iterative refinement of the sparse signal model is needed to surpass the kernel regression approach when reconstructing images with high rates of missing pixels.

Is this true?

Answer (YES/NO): NO